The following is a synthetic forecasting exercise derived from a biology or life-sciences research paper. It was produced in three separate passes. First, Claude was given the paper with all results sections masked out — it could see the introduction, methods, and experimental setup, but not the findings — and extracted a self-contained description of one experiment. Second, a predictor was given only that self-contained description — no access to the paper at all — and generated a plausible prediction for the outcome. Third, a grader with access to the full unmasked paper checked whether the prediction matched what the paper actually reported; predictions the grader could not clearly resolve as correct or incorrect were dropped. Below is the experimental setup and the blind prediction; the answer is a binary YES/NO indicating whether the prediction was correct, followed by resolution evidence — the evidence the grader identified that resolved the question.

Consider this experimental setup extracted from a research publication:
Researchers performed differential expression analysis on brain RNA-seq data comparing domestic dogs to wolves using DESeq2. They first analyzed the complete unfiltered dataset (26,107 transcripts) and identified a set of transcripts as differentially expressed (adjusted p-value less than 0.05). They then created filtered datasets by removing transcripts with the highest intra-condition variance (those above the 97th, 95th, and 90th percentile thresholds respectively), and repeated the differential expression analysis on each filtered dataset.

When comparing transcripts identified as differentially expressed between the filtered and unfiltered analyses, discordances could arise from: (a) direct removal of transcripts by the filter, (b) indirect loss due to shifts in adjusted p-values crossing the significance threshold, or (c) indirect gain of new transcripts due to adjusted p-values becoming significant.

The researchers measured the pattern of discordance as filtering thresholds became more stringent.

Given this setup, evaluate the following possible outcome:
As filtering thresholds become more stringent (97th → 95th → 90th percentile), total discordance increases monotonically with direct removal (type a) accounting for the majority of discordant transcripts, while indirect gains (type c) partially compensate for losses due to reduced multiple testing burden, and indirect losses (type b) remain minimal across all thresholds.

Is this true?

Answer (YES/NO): NO